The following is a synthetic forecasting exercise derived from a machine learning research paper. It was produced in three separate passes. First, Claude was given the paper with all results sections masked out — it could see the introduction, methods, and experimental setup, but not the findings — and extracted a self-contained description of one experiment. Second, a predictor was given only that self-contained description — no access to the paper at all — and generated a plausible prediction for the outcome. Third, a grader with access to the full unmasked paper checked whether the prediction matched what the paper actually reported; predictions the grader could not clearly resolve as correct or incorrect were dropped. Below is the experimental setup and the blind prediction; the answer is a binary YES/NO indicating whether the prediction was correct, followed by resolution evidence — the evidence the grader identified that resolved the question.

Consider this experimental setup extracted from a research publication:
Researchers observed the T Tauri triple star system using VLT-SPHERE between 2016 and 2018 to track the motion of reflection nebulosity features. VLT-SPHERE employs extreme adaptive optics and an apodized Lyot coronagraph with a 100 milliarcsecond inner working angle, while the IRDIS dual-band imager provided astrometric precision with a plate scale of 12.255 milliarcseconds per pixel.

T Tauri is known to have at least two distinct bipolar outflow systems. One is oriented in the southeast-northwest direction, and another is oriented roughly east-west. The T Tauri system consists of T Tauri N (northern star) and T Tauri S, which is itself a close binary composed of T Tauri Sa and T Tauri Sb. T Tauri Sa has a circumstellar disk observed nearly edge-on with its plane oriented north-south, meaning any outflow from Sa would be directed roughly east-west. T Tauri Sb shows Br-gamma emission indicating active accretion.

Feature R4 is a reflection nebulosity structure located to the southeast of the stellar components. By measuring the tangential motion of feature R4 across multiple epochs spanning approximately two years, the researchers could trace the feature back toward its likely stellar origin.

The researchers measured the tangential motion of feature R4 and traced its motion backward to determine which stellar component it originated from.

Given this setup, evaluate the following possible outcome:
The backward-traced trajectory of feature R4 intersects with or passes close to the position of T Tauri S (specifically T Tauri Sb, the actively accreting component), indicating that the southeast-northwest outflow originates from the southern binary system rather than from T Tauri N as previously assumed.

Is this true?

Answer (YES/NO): YES